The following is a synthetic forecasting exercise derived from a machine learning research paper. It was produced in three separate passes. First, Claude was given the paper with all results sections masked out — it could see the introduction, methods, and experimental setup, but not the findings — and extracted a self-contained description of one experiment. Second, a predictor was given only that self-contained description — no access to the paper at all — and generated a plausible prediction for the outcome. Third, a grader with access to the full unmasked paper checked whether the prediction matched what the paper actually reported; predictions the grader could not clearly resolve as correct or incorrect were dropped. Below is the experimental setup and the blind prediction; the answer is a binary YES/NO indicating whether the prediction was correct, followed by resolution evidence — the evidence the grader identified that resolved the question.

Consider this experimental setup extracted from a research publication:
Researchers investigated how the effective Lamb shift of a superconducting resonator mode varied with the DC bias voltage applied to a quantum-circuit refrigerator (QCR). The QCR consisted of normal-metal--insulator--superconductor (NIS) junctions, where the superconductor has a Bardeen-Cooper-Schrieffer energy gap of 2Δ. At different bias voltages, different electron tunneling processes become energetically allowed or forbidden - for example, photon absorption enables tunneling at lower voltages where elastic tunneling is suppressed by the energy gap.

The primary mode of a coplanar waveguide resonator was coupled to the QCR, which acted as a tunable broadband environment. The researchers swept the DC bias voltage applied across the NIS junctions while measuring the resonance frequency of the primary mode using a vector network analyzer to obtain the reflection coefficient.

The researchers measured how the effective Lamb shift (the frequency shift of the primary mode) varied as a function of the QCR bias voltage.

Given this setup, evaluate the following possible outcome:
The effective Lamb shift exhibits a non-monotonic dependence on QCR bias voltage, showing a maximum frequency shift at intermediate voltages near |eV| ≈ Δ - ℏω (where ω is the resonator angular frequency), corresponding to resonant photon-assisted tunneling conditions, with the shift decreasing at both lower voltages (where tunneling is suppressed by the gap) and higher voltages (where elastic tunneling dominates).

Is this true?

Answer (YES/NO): NO